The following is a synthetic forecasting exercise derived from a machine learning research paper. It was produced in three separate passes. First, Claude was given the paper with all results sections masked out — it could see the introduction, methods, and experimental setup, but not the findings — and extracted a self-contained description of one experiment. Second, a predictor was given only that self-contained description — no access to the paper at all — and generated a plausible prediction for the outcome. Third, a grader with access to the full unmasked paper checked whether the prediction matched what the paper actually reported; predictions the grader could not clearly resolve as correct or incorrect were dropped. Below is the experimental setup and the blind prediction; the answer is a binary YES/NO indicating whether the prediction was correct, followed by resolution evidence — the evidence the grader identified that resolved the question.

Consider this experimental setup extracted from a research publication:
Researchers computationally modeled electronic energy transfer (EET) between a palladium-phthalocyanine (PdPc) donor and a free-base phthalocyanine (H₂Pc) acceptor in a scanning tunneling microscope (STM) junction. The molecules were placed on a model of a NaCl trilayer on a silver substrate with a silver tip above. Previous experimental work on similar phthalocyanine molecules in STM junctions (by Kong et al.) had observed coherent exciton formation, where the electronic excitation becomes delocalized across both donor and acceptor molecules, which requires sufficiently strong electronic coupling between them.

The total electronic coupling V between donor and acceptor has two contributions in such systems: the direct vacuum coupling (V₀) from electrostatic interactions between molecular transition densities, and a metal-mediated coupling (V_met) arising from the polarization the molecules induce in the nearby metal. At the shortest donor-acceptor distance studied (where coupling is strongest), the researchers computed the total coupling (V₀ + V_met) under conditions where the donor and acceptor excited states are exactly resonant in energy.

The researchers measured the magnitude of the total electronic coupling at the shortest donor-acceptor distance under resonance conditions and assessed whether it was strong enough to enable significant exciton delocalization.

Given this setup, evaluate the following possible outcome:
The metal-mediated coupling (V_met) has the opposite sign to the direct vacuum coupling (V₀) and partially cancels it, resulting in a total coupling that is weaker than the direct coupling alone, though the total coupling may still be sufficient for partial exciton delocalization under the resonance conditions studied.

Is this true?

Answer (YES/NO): NO